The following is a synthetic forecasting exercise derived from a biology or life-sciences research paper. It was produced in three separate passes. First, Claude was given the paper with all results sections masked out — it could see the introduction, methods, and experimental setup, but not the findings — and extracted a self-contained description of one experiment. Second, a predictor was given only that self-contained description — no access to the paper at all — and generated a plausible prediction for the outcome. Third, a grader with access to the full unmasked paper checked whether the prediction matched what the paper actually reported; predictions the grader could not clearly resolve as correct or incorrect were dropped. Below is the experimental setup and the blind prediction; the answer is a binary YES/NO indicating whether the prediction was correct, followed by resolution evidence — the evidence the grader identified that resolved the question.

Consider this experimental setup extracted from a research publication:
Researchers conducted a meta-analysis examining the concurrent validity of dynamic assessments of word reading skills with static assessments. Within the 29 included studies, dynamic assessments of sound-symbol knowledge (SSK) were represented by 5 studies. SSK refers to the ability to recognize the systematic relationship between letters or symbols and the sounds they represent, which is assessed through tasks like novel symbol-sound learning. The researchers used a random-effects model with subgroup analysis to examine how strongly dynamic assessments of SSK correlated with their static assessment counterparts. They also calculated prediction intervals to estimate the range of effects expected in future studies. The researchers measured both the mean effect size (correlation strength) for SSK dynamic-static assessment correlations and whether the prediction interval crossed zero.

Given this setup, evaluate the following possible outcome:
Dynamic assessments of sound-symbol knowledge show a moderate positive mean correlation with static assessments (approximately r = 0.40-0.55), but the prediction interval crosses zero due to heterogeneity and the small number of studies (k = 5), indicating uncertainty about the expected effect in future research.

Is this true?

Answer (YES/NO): NO